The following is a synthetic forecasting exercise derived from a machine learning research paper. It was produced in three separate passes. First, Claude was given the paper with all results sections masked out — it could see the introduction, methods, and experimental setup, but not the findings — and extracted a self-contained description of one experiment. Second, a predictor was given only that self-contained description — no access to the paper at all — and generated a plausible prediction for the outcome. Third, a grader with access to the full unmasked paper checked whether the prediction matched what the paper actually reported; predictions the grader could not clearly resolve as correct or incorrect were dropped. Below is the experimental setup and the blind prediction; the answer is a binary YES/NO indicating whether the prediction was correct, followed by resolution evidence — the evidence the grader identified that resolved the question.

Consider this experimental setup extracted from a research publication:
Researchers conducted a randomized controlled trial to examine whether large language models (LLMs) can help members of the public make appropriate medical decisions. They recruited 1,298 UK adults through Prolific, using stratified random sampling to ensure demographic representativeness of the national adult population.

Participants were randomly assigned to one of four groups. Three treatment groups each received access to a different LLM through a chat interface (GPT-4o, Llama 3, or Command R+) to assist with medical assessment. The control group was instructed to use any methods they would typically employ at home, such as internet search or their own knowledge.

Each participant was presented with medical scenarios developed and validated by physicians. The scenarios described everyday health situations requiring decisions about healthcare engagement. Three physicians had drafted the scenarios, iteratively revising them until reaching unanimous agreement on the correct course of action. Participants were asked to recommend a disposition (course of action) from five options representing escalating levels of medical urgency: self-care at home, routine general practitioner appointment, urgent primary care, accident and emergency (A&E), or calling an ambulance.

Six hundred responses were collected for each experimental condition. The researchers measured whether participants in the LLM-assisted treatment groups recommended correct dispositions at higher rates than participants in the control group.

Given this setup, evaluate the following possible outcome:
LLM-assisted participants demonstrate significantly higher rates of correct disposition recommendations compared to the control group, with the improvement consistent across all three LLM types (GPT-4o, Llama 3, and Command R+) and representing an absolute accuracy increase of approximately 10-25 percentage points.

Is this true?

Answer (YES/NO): NO